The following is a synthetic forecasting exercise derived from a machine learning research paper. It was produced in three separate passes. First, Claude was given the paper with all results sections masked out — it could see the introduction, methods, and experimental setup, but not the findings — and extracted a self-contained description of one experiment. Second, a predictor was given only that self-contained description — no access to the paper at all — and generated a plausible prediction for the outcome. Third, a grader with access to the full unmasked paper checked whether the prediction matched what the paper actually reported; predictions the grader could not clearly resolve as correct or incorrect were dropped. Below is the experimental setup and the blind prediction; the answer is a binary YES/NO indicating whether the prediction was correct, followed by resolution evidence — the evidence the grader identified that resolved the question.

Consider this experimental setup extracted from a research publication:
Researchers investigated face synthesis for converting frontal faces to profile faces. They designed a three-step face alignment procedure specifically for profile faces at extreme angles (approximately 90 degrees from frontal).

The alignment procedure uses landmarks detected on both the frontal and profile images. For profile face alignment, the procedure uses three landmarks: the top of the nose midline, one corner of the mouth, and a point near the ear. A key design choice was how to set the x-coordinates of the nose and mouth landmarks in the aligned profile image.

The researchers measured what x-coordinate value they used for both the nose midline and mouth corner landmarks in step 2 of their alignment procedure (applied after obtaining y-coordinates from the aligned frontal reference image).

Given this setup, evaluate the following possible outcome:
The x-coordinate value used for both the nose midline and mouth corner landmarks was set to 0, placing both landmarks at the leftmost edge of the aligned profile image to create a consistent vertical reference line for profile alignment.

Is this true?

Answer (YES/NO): NO